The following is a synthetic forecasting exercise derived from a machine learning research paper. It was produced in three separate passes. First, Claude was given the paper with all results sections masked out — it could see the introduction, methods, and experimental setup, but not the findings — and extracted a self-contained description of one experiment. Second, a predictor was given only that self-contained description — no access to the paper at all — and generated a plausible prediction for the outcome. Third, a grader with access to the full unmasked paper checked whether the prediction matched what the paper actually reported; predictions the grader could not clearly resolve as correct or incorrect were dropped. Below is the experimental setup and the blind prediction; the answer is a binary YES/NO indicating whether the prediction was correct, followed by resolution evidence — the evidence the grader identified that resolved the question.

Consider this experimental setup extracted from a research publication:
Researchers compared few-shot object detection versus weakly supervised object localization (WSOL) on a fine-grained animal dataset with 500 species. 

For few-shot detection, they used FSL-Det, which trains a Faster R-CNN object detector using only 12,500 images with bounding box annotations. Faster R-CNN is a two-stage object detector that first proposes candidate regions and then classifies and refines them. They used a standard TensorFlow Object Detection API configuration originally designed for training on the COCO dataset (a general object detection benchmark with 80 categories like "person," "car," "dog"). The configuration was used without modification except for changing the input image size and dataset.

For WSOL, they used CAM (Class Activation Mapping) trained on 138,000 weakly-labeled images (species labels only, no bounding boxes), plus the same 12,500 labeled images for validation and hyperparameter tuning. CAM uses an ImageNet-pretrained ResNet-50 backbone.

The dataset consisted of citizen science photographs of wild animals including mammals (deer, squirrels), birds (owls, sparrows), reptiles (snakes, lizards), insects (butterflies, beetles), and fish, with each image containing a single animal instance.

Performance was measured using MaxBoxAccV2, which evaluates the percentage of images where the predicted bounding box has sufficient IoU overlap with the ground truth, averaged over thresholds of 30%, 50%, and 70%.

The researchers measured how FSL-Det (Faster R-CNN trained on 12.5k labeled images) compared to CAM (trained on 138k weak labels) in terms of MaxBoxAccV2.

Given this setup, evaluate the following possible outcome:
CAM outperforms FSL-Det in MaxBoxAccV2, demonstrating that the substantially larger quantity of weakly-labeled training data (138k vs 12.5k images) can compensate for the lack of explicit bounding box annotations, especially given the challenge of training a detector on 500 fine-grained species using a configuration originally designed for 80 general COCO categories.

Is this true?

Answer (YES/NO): NO